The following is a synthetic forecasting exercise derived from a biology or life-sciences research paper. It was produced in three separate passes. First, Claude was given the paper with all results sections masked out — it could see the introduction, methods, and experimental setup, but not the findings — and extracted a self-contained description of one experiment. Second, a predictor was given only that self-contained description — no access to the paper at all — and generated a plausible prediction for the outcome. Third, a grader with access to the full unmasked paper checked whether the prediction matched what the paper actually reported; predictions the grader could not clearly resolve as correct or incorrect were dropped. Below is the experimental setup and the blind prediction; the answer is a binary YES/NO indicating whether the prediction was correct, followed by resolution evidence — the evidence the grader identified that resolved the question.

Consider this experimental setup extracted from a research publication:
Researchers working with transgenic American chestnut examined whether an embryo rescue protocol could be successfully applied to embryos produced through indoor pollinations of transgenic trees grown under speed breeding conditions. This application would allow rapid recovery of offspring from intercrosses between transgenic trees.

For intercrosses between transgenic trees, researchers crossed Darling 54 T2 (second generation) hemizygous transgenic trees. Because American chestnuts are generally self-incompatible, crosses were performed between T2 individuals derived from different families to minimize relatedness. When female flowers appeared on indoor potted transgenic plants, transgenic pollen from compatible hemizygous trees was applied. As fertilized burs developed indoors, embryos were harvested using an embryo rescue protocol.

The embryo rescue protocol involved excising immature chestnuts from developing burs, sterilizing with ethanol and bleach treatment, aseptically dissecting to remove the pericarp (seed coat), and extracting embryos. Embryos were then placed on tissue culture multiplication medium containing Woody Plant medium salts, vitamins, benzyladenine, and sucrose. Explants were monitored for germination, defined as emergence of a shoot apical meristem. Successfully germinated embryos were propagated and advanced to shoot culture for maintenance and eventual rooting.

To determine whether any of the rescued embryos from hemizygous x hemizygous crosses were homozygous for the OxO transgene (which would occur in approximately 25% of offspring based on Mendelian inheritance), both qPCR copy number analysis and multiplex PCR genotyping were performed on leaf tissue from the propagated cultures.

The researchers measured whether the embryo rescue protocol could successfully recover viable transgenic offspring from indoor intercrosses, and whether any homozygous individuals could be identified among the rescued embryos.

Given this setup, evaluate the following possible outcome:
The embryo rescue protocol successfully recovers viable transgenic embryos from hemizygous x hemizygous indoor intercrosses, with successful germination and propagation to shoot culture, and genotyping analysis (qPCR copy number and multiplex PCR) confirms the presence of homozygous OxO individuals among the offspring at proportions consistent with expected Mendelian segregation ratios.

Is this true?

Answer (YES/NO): NO